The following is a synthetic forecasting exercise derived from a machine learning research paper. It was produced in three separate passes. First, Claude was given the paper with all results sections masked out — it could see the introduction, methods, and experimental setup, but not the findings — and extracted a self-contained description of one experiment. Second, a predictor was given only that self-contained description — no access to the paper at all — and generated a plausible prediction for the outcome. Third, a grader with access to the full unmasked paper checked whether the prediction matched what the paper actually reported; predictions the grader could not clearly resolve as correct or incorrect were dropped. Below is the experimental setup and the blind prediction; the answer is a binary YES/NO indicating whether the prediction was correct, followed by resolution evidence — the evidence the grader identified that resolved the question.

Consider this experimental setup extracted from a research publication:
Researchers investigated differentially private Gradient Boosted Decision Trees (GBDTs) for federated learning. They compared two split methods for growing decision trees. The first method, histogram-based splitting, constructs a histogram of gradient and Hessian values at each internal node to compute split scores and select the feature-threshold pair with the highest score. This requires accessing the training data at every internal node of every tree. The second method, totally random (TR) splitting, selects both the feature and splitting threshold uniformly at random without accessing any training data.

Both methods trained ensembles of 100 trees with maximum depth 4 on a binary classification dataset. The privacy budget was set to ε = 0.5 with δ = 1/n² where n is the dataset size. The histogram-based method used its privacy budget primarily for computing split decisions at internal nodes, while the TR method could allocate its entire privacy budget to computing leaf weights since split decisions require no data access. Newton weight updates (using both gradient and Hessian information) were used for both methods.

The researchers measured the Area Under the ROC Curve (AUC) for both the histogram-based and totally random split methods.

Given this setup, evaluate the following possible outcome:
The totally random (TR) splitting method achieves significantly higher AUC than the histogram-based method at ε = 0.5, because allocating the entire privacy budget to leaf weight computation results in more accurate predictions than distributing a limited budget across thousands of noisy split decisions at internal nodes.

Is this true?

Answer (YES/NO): YES